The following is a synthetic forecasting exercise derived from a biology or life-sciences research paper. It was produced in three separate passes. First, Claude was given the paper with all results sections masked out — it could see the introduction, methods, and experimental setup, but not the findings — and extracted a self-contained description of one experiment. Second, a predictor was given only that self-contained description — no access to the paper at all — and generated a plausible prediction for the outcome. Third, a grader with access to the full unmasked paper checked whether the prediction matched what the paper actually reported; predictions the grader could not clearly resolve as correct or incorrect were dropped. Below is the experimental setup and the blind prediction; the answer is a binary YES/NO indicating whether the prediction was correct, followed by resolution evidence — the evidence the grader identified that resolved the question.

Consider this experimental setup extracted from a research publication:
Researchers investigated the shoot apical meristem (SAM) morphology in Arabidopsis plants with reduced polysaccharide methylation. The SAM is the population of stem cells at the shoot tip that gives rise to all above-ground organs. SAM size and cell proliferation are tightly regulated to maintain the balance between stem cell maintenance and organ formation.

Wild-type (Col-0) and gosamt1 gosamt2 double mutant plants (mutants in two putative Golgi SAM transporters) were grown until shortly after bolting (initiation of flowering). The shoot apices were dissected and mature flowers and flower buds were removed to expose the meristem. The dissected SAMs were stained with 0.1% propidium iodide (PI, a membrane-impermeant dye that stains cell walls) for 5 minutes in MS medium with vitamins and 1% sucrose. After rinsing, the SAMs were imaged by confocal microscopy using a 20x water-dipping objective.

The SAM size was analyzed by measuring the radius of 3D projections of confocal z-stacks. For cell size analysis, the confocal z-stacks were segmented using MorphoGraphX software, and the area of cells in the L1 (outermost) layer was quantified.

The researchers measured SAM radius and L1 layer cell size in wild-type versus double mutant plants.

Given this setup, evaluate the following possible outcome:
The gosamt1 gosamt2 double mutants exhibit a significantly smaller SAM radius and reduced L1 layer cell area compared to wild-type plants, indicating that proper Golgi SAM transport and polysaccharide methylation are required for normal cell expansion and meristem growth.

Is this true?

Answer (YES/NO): NO